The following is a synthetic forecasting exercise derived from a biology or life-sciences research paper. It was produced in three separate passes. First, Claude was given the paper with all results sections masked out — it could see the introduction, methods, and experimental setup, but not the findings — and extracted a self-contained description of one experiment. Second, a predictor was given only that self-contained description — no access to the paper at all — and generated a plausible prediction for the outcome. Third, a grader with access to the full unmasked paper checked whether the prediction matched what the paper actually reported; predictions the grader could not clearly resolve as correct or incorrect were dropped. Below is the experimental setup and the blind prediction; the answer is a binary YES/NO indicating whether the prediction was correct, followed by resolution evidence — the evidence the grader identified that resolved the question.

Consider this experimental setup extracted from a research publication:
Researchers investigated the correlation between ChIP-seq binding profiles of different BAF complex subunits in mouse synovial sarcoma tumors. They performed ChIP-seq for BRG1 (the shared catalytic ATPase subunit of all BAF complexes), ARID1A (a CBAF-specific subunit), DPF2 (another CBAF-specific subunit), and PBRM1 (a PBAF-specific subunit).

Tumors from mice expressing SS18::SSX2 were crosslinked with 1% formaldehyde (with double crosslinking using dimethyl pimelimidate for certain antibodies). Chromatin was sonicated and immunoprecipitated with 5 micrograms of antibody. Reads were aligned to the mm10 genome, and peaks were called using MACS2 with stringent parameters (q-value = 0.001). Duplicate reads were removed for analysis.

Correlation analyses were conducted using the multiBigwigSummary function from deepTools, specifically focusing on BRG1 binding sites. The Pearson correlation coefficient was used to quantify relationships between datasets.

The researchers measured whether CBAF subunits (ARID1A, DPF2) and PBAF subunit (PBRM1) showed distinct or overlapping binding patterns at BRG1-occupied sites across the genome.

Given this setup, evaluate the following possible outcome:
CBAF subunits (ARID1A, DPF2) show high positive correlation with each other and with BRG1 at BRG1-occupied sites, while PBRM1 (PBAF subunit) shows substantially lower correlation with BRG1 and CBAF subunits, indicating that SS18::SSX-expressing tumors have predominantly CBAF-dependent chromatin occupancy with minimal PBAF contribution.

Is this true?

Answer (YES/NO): NO